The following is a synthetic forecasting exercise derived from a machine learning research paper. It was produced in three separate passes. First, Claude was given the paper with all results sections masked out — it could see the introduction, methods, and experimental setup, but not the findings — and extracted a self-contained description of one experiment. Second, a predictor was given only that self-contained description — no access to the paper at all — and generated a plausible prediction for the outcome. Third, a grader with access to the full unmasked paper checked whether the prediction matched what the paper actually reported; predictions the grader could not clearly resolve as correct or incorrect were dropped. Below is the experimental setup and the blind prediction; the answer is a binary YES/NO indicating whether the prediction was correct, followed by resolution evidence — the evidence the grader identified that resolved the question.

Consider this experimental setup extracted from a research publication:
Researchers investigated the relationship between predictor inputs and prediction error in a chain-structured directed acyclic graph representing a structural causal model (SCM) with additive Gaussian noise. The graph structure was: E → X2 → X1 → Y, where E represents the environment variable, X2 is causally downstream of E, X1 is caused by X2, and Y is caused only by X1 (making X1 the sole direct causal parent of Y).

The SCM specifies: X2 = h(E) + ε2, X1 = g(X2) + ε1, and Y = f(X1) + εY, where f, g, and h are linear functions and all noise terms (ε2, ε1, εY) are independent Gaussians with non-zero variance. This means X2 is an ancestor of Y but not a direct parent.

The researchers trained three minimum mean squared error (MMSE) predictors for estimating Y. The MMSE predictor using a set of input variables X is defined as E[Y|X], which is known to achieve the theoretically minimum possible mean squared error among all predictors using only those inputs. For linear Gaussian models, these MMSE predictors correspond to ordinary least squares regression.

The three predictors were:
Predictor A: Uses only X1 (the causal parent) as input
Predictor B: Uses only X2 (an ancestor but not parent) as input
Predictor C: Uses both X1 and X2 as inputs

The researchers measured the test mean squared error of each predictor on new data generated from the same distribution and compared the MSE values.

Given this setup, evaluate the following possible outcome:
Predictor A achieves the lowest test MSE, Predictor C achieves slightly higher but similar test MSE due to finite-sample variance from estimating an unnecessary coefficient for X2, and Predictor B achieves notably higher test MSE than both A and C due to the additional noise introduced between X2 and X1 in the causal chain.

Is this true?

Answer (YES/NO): NO